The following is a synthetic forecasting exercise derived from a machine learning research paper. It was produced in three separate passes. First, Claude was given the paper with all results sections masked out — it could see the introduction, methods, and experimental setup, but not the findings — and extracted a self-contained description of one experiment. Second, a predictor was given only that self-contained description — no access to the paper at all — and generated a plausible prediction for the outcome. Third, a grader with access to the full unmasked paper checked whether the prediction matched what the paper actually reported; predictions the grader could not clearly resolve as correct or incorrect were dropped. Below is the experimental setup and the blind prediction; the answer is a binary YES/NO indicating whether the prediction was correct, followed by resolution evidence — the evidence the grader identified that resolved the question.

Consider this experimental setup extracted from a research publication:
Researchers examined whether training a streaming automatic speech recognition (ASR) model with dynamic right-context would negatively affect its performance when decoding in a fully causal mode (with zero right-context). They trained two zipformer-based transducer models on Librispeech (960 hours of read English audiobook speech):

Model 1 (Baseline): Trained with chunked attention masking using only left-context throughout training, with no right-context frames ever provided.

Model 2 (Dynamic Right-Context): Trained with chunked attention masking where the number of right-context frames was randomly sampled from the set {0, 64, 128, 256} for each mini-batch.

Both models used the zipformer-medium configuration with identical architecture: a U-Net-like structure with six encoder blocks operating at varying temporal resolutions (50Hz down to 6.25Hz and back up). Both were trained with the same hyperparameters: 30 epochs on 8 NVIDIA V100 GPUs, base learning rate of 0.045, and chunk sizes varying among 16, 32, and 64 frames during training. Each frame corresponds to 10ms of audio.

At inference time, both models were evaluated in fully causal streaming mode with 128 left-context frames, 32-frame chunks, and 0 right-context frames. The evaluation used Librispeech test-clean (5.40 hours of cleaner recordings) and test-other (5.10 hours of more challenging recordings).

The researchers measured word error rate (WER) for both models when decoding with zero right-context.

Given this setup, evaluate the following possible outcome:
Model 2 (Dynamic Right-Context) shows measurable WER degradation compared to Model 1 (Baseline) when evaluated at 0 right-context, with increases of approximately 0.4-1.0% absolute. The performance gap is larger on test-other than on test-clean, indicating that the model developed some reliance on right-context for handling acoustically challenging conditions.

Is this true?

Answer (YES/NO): NO